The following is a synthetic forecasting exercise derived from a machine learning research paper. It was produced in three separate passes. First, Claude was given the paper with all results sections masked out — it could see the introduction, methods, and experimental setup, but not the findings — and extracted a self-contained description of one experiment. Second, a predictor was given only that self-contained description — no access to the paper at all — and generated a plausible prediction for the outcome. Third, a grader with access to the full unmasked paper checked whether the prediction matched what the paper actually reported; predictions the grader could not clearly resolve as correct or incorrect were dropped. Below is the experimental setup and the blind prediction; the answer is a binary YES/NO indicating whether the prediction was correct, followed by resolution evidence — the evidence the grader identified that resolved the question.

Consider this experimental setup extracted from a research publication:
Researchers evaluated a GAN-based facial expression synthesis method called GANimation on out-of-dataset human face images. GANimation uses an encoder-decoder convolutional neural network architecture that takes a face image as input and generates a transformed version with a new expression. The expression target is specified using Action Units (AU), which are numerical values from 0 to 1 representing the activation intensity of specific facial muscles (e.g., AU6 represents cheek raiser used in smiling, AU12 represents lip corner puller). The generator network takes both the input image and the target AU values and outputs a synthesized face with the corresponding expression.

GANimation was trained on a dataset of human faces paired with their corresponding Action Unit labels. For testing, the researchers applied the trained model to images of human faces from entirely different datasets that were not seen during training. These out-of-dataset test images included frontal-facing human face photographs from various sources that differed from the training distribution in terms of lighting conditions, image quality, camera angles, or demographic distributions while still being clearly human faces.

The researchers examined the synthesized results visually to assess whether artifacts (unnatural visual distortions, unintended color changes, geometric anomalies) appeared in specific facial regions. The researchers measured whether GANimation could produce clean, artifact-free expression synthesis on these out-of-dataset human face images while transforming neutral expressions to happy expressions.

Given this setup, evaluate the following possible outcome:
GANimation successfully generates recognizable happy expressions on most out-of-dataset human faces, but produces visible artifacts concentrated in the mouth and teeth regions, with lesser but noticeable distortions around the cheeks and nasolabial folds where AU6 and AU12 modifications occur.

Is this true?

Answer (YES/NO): NO